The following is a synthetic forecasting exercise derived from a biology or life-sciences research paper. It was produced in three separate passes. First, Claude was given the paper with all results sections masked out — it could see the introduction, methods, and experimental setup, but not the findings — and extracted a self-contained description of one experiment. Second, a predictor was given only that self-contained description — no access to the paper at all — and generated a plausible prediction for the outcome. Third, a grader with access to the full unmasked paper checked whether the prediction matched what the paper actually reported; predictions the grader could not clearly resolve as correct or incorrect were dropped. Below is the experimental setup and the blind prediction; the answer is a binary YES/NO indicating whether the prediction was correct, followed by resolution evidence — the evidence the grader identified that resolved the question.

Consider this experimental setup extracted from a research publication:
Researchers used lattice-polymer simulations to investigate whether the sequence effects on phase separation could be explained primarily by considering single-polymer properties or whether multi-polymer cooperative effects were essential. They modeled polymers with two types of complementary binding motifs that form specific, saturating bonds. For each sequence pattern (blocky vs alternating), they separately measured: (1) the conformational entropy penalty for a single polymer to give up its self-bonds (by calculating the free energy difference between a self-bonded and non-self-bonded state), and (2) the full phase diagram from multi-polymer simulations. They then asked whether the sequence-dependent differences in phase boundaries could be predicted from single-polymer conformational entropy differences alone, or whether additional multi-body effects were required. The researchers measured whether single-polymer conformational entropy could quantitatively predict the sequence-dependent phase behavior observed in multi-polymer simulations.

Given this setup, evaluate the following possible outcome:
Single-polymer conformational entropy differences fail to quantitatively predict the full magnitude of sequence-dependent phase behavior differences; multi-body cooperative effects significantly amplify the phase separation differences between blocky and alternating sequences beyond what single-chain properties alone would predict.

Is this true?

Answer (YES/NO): NO